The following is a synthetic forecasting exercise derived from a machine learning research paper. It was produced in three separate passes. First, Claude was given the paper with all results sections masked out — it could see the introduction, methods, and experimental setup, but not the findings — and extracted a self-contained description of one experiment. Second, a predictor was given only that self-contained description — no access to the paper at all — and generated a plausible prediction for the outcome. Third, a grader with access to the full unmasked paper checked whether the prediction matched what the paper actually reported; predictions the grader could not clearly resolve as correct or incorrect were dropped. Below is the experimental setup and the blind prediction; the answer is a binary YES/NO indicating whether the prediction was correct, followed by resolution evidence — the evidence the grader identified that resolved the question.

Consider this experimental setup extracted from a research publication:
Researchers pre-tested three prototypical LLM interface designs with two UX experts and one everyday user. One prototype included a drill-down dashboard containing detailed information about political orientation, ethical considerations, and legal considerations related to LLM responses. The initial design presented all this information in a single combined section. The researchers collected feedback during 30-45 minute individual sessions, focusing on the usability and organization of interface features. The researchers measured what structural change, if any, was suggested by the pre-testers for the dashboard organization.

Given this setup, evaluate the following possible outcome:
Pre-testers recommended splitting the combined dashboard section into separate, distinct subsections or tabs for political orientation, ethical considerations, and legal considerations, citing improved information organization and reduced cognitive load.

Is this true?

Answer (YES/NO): NO